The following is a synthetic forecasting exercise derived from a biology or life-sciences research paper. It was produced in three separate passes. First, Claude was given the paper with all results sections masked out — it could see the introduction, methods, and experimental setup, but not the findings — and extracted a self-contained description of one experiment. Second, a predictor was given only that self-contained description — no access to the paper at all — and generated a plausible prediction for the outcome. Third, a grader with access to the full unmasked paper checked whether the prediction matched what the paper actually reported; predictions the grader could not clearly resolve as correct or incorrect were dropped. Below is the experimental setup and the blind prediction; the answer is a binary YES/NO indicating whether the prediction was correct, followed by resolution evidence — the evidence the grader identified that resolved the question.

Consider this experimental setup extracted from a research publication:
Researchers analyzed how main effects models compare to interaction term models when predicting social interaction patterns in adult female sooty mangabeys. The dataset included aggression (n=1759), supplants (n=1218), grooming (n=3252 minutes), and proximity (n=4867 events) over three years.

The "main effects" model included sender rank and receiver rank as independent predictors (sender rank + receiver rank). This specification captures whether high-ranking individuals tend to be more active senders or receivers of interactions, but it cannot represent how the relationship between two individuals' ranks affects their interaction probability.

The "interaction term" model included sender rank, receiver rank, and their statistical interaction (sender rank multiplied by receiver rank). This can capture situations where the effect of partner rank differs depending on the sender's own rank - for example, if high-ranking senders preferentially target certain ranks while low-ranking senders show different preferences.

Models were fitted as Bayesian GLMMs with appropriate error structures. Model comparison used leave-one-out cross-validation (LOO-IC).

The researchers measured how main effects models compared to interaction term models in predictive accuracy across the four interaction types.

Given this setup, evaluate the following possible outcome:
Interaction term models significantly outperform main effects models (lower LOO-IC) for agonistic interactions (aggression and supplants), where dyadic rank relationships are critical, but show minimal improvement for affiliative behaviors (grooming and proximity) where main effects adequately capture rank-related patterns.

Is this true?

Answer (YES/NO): NO